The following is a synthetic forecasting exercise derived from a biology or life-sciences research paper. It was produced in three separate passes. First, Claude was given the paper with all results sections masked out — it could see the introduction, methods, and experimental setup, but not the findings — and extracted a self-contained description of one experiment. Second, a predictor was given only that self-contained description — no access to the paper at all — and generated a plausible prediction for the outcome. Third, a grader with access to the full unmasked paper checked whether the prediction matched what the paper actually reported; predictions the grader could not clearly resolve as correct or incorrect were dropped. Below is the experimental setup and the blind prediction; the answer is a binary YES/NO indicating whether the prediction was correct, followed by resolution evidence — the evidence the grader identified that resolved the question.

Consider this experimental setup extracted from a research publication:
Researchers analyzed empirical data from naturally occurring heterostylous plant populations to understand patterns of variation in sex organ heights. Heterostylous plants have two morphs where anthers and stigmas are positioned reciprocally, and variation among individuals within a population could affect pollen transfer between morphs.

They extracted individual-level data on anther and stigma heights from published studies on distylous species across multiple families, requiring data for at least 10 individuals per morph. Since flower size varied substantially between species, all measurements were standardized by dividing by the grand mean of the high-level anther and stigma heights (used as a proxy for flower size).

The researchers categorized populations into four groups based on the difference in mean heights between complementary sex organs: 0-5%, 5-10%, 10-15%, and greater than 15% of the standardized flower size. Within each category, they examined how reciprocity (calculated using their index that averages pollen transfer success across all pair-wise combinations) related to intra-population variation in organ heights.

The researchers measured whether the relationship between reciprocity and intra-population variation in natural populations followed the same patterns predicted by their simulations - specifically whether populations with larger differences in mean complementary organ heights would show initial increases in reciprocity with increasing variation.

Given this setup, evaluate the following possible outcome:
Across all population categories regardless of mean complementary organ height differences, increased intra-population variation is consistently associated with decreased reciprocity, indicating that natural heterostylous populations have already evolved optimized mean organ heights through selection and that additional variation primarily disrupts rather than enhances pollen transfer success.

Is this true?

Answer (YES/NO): NO